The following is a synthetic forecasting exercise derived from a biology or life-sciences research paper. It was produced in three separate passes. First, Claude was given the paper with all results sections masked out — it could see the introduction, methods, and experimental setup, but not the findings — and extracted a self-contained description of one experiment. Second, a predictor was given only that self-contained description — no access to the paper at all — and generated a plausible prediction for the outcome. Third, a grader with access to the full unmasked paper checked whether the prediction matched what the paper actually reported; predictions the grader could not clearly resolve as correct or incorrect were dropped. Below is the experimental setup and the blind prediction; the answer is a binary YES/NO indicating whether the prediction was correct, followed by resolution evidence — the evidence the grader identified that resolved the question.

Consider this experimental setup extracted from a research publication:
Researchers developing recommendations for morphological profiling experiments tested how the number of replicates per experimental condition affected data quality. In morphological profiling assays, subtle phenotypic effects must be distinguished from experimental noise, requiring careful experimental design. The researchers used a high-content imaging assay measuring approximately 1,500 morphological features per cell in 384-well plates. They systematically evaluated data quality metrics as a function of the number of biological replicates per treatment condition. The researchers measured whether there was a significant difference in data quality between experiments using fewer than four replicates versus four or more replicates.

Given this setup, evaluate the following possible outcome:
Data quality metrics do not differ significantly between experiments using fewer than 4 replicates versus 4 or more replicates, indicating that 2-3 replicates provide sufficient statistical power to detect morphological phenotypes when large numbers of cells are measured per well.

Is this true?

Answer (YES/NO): NO